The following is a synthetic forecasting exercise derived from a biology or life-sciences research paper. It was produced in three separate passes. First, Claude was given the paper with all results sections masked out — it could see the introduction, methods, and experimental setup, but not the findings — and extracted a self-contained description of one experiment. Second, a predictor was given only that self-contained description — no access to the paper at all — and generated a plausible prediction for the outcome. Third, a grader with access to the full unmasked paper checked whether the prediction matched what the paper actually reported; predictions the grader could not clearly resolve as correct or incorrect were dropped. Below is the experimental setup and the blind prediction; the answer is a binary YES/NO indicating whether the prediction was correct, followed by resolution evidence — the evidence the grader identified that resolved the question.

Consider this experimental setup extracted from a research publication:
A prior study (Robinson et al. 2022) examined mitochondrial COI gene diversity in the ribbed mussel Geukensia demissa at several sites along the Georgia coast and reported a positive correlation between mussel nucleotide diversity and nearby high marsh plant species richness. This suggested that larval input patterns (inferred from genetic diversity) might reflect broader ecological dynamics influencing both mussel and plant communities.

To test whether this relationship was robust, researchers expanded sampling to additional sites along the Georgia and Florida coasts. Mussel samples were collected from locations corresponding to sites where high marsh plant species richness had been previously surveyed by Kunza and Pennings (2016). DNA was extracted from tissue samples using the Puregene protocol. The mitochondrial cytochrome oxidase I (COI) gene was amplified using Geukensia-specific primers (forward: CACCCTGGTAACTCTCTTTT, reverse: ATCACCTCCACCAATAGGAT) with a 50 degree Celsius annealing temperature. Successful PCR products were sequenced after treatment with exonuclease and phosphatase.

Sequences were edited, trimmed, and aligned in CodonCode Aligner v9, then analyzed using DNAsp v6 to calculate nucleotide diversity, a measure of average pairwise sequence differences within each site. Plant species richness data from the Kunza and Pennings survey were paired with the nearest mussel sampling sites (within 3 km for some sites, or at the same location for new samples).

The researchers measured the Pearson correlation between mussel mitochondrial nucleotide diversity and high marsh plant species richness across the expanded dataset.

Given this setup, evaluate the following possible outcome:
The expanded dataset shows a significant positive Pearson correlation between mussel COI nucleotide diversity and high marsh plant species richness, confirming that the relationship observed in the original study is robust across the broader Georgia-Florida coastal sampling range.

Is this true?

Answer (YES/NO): NO